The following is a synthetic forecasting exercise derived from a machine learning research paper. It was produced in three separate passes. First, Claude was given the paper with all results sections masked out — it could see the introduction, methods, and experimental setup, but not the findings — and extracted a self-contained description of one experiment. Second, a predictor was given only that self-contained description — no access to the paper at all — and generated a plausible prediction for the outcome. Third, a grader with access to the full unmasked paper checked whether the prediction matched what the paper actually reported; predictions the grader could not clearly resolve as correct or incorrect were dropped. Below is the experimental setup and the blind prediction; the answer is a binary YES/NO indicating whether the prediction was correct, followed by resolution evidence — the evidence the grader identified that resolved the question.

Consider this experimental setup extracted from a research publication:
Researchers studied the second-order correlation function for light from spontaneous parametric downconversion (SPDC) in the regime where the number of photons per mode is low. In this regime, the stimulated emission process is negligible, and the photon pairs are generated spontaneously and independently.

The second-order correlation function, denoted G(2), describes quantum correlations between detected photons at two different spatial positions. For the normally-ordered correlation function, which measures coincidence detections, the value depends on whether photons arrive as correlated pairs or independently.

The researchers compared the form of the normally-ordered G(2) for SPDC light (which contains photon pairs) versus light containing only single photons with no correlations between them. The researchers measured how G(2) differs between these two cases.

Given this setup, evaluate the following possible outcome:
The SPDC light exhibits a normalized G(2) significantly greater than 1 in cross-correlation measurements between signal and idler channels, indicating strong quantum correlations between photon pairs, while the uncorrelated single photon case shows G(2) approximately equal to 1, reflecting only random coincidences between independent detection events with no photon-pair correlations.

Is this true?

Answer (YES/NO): NO